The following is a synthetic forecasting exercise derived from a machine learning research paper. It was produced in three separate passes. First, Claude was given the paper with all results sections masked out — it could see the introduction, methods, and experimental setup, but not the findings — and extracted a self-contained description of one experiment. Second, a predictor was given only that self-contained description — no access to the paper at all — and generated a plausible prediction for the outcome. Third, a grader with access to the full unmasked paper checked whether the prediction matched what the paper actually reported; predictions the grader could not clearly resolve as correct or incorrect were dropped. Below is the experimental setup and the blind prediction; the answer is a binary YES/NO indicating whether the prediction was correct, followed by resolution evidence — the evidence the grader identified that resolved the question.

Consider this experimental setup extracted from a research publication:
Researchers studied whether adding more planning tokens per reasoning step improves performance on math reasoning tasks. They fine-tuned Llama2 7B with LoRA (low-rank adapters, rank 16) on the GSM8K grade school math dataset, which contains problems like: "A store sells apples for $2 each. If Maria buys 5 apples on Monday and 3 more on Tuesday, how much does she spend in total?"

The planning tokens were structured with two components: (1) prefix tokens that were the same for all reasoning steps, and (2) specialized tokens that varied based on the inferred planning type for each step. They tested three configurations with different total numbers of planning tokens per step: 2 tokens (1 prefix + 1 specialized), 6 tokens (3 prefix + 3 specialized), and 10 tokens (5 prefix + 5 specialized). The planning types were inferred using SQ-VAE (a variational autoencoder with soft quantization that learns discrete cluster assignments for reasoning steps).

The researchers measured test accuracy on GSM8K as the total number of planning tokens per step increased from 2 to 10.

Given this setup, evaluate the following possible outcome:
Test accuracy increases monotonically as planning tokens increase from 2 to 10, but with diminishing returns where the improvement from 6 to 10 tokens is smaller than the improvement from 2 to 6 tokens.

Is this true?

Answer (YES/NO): NO